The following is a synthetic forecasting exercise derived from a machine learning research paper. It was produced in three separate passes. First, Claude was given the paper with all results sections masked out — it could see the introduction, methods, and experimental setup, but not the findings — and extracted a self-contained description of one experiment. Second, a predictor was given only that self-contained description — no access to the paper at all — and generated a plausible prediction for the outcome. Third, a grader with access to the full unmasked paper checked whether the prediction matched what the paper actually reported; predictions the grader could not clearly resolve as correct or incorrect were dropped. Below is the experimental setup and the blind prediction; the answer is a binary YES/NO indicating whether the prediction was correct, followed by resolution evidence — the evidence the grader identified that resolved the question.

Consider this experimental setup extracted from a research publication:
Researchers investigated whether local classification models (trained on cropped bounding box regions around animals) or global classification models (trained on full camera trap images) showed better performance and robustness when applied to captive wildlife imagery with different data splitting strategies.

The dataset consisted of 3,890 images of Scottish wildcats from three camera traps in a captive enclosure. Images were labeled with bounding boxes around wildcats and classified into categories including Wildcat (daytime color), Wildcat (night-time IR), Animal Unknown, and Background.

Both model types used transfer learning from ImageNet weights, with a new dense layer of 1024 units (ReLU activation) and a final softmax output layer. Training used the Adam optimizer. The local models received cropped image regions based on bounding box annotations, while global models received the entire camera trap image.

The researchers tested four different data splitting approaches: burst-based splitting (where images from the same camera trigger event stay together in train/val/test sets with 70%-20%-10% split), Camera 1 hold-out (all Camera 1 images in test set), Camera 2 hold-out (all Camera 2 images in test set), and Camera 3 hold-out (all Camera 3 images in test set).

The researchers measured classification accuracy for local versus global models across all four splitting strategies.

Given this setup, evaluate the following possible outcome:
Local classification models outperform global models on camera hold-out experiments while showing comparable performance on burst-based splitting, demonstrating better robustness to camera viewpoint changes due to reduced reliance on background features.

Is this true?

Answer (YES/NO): NO